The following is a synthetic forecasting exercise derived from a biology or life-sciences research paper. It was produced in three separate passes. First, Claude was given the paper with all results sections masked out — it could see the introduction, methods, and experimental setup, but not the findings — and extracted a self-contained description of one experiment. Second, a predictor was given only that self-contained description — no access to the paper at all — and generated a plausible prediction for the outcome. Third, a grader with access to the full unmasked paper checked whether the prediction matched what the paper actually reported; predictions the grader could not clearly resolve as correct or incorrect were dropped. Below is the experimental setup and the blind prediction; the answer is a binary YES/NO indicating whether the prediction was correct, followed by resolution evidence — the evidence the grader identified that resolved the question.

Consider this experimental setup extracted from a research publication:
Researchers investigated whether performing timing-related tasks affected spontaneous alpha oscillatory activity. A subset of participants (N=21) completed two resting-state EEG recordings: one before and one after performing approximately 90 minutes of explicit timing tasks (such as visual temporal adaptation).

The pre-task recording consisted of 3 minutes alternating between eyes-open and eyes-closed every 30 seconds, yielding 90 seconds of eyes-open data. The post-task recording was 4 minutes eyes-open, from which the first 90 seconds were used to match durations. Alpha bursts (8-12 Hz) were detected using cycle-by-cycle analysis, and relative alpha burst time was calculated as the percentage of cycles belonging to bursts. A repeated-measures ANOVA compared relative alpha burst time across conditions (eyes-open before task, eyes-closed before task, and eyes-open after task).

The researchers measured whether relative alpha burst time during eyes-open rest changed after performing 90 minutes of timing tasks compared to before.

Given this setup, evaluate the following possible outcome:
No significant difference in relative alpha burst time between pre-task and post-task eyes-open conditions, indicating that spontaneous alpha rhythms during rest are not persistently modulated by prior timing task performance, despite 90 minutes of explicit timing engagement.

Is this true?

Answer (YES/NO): YES